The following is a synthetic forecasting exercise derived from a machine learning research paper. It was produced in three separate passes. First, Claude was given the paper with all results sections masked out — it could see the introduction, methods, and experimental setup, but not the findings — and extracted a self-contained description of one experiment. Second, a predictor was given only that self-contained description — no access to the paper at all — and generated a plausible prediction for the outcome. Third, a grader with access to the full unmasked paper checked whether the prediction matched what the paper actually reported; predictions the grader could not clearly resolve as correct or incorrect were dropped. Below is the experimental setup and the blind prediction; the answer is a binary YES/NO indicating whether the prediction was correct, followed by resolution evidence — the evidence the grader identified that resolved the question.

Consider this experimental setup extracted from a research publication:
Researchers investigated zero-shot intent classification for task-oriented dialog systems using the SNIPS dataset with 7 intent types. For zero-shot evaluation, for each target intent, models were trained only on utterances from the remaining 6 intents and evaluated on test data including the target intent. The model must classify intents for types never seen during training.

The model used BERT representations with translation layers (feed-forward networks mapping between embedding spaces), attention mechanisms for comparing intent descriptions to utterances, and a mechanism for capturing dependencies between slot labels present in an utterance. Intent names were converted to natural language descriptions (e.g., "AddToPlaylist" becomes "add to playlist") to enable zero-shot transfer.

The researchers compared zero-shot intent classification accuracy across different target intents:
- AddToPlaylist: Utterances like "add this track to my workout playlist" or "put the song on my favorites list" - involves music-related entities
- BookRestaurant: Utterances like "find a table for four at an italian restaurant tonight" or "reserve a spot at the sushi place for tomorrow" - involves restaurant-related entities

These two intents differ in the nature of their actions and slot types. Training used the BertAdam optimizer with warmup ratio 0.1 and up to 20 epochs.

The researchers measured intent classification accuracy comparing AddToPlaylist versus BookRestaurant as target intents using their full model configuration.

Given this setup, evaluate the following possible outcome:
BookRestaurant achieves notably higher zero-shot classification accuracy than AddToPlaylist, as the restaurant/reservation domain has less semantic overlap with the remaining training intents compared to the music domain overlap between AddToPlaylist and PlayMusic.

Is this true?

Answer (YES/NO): YES